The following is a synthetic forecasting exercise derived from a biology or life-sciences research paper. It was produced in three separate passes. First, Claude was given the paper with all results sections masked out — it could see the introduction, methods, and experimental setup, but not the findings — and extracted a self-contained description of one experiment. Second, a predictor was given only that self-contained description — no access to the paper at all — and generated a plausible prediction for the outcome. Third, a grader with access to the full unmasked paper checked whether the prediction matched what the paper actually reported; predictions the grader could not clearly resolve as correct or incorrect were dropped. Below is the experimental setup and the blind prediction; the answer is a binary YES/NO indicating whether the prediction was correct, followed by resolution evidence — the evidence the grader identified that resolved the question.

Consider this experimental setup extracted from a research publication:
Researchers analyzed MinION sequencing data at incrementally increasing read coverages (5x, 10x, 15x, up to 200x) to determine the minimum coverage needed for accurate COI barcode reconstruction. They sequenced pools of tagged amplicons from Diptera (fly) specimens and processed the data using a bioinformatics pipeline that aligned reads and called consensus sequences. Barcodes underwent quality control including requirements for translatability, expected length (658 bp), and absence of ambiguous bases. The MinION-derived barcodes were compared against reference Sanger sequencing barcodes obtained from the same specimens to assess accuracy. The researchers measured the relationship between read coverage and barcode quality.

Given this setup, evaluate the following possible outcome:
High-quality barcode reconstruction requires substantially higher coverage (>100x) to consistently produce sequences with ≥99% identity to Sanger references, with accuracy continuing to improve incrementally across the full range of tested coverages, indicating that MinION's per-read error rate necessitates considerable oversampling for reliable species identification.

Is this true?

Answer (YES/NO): NO